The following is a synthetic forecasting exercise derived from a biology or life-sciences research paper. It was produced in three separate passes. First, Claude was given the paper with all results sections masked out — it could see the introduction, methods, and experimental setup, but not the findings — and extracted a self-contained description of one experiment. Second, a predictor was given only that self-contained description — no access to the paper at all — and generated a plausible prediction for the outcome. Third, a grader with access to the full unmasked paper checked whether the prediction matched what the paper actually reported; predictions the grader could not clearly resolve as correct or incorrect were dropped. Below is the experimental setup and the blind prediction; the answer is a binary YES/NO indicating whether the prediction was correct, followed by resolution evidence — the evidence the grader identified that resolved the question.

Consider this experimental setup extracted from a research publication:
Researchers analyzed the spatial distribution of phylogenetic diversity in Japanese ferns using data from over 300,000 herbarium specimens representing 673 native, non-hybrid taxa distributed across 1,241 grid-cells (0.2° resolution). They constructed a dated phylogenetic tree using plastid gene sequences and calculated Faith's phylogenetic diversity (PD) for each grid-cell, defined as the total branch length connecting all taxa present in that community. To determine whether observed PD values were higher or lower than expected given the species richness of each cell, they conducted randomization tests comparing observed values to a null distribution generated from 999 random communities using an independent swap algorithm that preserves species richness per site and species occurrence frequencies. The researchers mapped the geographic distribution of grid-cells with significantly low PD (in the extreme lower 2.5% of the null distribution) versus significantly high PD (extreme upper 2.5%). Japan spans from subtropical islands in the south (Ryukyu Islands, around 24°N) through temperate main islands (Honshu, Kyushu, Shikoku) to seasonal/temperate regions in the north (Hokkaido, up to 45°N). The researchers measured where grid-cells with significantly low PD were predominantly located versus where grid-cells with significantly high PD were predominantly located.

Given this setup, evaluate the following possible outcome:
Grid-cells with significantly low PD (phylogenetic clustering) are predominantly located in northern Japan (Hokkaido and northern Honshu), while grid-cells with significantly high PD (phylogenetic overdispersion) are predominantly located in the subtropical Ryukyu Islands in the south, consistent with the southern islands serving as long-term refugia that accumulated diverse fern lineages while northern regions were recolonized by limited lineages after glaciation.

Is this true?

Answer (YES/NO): NO